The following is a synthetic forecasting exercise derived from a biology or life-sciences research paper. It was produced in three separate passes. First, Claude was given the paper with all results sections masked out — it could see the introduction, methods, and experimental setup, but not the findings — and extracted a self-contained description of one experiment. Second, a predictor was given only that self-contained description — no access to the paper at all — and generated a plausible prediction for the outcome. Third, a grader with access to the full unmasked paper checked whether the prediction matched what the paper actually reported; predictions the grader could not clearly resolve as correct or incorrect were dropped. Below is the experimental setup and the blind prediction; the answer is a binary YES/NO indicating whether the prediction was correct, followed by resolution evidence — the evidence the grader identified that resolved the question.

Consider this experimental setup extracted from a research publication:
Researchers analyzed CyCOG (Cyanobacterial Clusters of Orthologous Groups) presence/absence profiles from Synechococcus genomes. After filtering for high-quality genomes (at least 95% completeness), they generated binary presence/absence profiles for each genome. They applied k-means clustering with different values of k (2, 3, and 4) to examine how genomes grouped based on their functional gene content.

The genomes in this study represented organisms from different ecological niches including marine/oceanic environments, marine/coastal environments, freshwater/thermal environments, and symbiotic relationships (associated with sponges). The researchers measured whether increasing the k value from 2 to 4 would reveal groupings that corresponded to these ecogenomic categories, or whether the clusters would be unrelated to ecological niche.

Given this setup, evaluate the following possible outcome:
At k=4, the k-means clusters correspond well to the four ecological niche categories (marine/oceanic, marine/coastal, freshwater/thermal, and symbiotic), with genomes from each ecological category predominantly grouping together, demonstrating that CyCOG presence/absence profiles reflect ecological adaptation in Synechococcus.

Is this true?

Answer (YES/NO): NO